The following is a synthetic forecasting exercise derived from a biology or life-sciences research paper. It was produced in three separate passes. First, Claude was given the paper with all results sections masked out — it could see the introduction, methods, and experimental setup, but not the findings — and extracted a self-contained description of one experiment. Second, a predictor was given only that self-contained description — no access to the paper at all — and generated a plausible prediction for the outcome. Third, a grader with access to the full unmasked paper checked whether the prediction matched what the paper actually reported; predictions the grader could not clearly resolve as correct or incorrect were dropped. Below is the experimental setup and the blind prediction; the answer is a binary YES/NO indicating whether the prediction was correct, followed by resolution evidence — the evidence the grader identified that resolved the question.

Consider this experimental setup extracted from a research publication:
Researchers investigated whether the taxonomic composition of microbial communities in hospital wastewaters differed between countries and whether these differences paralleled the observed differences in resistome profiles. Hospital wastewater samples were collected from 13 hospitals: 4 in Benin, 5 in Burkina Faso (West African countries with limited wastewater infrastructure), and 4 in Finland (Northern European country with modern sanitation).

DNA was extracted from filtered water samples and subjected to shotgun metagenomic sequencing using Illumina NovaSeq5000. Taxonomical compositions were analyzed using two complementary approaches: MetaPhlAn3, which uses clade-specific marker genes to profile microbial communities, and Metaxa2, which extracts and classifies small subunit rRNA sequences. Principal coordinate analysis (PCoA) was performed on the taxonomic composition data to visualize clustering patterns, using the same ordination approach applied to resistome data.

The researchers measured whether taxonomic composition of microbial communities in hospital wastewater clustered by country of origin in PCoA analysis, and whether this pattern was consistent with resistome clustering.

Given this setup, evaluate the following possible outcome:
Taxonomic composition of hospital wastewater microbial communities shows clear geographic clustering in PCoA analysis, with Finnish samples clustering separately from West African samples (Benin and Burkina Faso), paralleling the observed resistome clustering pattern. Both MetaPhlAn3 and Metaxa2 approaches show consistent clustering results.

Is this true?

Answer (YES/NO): NO